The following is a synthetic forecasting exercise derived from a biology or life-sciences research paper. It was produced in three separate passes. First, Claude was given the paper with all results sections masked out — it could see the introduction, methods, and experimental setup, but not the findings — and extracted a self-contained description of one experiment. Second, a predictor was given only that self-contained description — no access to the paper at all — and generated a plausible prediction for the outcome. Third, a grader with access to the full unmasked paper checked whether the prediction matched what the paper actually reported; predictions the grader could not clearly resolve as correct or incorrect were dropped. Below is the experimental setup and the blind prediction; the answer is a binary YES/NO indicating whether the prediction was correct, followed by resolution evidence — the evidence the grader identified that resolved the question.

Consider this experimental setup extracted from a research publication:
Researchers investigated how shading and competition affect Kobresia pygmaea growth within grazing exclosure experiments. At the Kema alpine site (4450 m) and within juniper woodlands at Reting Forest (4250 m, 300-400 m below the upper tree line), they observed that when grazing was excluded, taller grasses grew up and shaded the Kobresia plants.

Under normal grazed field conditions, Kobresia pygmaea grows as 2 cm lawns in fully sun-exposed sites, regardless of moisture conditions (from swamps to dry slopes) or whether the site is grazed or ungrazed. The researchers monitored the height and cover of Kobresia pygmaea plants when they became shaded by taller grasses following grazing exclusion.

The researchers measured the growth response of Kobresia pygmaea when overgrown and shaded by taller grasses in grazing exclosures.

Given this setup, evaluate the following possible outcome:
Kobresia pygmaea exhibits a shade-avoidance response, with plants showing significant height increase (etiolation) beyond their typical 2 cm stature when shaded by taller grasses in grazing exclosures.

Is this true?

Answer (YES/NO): YES